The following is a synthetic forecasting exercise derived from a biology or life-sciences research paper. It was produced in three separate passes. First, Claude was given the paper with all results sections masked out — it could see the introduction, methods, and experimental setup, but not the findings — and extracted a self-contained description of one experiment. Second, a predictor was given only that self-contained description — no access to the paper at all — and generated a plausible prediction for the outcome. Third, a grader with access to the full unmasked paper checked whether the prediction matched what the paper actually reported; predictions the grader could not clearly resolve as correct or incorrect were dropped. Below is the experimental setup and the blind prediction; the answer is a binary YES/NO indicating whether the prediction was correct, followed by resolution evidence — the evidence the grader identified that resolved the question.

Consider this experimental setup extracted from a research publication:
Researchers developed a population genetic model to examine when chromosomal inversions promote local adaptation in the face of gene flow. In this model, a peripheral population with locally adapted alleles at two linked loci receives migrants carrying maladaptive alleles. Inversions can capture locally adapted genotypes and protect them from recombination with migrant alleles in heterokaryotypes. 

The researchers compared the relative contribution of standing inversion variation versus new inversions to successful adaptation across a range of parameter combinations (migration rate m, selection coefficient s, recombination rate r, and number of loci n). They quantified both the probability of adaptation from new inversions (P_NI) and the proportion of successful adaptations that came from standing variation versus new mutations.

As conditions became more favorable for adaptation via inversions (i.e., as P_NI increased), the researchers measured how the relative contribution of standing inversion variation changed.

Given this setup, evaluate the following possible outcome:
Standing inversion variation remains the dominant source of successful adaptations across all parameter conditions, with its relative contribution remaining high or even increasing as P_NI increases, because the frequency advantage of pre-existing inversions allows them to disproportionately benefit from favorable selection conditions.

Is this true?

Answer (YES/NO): NO